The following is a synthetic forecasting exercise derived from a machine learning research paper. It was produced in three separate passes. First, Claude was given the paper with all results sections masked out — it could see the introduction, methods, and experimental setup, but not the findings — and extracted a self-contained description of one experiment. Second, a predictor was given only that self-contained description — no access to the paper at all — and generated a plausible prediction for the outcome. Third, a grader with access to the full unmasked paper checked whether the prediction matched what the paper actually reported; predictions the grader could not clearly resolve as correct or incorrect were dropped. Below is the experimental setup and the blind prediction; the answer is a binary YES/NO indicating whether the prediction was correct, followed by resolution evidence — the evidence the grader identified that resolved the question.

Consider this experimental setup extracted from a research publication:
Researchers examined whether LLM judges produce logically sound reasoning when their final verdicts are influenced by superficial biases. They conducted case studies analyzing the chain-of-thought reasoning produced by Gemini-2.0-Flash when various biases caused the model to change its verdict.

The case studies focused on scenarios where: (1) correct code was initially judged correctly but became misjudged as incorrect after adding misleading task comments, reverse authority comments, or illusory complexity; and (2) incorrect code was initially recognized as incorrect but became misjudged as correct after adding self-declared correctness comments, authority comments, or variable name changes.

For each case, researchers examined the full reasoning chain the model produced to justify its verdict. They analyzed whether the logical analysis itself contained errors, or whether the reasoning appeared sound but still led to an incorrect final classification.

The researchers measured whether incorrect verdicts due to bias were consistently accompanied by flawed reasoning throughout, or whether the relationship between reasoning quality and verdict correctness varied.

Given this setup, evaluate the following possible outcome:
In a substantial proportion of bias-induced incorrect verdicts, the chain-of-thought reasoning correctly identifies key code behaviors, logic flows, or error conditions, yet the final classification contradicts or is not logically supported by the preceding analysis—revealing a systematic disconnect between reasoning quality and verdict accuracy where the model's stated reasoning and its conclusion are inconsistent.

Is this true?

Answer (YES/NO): YES